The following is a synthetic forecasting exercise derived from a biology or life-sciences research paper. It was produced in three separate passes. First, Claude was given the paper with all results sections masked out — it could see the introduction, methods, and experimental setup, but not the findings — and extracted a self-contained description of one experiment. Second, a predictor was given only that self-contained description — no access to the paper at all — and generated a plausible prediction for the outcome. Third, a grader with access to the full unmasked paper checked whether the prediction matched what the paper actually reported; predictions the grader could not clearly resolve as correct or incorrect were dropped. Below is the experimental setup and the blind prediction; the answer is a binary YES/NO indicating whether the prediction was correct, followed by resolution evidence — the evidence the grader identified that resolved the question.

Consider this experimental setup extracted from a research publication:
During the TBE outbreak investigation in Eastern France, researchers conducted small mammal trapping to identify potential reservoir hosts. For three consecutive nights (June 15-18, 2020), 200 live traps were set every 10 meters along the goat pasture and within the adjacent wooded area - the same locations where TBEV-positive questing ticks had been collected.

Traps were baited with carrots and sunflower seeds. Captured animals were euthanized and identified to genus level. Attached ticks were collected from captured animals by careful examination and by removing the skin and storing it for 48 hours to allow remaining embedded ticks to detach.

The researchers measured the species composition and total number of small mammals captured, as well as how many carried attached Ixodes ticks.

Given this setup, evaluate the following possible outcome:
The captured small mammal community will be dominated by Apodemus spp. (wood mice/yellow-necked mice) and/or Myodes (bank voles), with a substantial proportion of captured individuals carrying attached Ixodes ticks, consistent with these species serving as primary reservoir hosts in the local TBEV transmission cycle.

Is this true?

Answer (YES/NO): NO